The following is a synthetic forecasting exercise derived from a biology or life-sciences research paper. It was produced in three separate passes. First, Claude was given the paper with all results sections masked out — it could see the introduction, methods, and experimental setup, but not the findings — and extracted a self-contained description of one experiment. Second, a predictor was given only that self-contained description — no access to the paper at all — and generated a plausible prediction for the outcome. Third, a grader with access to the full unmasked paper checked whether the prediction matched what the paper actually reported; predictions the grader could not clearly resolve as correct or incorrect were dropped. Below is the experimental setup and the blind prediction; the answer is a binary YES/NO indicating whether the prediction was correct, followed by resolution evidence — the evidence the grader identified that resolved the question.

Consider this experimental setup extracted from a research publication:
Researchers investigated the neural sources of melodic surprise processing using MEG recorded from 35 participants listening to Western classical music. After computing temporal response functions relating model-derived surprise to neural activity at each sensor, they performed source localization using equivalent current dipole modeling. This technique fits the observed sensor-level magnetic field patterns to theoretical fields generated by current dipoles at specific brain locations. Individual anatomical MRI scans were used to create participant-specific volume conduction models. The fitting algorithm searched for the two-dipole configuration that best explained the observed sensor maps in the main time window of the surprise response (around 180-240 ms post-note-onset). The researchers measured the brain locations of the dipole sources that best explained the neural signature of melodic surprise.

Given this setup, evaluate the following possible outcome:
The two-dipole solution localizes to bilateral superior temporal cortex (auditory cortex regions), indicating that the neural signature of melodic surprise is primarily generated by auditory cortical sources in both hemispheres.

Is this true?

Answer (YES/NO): NO